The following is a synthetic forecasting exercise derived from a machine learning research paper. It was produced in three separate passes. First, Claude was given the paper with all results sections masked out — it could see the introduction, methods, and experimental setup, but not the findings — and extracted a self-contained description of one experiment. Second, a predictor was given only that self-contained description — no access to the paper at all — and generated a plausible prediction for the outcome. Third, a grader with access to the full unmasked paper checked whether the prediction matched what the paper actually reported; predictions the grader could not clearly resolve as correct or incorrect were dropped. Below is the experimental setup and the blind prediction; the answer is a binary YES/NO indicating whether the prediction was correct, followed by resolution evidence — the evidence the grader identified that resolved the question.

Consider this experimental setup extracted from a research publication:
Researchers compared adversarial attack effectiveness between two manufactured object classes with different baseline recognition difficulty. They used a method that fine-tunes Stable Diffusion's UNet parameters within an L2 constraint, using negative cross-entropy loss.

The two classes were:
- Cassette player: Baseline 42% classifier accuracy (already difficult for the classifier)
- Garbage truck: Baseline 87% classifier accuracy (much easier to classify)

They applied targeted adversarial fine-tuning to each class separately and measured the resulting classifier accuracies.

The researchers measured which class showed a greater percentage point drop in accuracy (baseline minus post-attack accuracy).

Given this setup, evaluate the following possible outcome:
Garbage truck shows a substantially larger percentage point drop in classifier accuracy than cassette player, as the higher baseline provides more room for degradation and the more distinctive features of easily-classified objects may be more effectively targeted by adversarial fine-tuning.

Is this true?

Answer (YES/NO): NO